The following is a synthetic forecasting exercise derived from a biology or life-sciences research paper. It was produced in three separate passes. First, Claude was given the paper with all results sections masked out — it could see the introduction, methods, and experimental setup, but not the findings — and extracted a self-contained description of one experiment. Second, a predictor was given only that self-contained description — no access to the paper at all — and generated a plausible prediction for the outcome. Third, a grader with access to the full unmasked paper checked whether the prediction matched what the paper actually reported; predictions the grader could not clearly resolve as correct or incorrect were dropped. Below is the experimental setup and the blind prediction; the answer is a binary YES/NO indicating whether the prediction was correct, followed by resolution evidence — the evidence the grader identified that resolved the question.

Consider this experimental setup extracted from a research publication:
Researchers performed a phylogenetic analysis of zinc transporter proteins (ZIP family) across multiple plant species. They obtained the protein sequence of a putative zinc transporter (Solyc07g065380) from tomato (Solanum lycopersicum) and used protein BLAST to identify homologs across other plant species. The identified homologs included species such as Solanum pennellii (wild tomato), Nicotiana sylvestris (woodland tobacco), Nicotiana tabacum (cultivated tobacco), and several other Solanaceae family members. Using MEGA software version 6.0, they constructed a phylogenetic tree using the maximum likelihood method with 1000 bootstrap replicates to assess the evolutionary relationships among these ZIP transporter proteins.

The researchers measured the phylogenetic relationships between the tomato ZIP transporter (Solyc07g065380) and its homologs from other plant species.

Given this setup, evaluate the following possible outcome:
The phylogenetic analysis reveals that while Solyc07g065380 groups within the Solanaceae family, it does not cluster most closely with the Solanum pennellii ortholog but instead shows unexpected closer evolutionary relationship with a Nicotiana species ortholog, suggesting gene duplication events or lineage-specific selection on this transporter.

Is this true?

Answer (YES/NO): NO